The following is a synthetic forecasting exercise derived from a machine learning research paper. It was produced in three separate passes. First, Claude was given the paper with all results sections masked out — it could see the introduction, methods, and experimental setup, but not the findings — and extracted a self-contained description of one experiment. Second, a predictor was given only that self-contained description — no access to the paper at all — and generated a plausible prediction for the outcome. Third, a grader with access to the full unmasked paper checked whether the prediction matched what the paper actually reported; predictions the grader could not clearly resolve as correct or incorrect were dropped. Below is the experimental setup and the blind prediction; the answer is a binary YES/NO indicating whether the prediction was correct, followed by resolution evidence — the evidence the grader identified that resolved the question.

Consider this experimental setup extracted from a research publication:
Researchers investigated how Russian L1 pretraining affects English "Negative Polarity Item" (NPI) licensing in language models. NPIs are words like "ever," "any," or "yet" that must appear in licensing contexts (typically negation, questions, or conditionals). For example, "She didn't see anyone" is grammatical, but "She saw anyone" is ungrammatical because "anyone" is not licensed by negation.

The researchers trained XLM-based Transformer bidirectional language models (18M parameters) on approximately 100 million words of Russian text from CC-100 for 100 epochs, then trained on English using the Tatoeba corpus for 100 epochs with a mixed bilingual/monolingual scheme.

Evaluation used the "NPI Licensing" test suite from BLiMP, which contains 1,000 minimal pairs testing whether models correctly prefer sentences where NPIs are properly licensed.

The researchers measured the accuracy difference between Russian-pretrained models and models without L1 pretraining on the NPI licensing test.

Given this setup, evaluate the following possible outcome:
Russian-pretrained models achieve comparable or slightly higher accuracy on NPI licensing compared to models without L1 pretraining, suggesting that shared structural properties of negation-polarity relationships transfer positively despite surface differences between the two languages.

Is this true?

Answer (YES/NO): YES